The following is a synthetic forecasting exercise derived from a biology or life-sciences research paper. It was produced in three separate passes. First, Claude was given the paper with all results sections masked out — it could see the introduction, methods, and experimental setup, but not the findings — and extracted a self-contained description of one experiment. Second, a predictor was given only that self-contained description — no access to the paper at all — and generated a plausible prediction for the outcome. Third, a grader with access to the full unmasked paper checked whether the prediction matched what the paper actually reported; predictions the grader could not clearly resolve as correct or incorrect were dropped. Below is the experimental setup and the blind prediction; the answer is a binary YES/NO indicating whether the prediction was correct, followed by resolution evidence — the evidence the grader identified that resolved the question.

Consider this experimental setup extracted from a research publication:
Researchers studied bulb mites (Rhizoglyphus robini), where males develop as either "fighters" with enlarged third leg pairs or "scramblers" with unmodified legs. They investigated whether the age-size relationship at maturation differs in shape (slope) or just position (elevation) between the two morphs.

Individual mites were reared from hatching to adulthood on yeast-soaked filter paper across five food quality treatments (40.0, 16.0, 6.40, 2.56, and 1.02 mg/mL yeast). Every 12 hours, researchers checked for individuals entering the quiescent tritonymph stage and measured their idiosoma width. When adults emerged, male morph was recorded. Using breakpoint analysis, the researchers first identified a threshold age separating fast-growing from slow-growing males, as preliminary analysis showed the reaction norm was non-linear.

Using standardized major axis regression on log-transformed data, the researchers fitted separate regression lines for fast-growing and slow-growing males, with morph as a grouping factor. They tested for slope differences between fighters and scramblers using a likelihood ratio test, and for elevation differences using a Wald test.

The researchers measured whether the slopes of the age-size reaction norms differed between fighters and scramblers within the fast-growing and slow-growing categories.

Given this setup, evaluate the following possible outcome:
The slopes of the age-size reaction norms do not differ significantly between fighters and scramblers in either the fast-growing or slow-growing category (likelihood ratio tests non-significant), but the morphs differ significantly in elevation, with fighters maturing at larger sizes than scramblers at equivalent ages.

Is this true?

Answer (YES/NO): YES